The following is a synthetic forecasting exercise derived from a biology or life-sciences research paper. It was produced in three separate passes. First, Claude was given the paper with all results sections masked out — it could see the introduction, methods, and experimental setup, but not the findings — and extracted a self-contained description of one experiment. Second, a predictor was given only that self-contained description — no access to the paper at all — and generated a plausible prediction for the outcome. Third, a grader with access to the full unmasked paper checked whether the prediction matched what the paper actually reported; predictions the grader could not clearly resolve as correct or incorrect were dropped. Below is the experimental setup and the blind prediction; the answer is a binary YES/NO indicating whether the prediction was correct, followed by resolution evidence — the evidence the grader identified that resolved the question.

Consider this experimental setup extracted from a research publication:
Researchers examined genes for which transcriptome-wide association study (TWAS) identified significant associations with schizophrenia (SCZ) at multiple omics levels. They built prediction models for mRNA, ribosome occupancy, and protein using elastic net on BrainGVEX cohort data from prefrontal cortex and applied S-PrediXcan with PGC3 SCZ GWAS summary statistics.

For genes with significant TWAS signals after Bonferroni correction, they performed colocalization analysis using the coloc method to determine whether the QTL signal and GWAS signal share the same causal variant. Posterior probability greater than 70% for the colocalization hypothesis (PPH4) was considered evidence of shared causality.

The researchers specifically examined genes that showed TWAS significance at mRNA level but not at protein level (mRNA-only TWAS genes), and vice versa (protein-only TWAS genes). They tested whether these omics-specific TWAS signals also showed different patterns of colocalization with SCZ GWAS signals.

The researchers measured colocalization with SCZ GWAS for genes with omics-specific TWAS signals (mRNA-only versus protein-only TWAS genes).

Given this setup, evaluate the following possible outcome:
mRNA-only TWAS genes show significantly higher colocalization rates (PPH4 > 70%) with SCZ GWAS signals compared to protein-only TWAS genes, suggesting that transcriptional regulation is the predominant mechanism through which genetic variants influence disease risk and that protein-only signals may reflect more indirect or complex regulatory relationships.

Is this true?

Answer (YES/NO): NO